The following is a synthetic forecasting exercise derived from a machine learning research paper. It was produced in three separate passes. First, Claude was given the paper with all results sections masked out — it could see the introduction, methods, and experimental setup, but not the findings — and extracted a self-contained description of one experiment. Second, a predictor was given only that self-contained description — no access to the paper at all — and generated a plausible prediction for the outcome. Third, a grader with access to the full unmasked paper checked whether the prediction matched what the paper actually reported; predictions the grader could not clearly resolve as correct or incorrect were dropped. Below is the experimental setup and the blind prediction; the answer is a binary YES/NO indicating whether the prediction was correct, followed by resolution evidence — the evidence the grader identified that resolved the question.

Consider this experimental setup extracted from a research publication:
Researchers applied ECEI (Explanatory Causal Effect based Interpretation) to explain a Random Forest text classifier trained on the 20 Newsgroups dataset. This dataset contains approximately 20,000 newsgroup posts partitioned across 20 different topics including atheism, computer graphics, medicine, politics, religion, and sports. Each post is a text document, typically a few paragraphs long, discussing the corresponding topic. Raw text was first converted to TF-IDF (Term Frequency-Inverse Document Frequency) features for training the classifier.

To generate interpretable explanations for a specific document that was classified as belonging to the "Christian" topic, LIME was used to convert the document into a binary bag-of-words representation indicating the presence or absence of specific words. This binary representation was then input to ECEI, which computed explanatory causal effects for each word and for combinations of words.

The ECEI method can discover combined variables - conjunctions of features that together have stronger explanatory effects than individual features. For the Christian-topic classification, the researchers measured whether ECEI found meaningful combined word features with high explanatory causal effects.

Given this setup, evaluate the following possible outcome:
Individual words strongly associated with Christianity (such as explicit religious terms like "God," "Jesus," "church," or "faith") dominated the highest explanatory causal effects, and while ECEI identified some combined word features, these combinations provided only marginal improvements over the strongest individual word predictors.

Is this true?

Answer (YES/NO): NO